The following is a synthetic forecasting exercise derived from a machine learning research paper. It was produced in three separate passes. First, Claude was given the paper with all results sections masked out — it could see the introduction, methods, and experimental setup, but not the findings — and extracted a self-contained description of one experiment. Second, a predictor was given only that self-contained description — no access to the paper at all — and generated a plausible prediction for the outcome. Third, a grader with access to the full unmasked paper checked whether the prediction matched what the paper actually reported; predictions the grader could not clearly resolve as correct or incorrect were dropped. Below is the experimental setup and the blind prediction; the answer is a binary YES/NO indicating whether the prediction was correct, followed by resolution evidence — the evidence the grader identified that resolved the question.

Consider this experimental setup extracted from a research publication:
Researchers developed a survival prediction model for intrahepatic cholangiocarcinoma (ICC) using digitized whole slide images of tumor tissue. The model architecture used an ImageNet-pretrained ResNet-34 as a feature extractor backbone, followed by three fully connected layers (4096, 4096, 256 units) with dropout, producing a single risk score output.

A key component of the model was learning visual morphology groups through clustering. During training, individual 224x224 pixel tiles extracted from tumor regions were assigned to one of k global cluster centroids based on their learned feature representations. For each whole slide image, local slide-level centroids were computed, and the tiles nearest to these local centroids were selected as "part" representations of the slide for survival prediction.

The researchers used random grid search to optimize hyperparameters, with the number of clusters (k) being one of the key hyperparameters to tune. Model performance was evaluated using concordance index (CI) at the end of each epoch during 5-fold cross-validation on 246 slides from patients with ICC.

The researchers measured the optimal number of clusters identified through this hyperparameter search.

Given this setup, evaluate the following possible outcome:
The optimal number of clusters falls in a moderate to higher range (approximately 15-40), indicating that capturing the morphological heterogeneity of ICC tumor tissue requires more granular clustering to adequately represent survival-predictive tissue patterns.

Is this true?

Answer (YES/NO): YES